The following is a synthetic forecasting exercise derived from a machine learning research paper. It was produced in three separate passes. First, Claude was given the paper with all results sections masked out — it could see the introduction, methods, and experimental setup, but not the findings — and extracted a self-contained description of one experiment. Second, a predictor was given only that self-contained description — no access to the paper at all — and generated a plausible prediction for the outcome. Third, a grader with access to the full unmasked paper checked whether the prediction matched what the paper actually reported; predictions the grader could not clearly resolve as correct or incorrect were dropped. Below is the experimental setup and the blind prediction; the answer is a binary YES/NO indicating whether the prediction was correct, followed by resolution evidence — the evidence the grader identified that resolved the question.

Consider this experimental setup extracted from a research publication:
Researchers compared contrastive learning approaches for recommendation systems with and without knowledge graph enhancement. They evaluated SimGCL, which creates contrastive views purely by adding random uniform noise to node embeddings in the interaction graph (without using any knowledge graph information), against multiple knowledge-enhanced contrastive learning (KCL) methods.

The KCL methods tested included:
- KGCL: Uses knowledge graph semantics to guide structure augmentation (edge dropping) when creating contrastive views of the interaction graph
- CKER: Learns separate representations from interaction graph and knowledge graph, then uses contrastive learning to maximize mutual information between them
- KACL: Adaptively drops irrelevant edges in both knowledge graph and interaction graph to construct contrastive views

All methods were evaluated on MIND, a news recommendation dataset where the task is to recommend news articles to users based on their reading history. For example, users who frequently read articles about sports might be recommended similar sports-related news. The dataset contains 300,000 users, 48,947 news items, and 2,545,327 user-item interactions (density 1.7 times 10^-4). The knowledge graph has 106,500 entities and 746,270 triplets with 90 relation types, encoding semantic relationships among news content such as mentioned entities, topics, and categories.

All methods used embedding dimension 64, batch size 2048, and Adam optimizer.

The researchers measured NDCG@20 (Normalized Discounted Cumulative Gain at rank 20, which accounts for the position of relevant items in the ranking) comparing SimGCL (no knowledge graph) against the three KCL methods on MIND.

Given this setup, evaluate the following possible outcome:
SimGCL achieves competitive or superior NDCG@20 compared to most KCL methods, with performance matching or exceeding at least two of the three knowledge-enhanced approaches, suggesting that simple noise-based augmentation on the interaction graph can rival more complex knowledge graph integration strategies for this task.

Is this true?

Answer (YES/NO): YES